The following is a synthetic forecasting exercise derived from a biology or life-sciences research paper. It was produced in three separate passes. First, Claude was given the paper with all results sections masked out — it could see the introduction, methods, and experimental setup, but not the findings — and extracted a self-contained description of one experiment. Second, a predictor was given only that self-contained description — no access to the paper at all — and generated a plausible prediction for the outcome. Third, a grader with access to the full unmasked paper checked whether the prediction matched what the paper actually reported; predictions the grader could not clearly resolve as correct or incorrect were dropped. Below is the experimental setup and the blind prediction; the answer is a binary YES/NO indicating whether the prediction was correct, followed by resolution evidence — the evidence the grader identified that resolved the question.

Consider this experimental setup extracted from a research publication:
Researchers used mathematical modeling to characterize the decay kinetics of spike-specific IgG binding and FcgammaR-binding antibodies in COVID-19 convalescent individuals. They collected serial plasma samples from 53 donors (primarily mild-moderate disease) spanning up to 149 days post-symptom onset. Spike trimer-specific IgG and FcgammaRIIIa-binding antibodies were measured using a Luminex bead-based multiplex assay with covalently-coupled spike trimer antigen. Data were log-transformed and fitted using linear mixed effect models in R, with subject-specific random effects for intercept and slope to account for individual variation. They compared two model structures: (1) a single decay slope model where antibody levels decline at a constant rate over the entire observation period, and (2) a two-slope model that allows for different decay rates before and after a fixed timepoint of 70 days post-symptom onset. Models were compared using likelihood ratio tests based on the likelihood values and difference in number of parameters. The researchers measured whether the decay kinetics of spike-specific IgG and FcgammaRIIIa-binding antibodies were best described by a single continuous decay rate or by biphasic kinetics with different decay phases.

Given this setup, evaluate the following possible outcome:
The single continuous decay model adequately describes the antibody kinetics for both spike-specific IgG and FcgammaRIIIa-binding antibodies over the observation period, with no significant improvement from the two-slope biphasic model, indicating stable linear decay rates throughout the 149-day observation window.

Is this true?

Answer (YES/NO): YES